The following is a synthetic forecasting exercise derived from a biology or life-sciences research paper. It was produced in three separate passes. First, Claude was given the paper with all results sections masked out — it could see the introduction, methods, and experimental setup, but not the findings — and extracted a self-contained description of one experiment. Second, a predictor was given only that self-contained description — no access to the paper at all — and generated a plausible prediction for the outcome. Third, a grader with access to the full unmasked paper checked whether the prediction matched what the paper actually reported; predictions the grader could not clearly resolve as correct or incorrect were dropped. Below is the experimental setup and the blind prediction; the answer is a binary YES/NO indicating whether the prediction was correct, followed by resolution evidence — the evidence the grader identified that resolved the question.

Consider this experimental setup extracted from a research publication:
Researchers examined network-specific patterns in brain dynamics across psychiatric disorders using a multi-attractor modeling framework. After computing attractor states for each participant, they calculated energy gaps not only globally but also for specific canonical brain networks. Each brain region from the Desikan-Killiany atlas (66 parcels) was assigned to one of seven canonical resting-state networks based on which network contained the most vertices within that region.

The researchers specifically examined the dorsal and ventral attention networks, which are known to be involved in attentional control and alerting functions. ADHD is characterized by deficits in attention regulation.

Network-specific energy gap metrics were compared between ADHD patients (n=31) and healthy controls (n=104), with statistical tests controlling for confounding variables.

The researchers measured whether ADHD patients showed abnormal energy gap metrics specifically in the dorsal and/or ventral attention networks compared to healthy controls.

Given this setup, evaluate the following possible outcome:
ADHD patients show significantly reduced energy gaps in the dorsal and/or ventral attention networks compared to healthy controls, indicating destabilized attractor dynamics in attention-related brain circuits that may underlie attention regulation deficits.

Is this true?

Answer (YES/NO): NO